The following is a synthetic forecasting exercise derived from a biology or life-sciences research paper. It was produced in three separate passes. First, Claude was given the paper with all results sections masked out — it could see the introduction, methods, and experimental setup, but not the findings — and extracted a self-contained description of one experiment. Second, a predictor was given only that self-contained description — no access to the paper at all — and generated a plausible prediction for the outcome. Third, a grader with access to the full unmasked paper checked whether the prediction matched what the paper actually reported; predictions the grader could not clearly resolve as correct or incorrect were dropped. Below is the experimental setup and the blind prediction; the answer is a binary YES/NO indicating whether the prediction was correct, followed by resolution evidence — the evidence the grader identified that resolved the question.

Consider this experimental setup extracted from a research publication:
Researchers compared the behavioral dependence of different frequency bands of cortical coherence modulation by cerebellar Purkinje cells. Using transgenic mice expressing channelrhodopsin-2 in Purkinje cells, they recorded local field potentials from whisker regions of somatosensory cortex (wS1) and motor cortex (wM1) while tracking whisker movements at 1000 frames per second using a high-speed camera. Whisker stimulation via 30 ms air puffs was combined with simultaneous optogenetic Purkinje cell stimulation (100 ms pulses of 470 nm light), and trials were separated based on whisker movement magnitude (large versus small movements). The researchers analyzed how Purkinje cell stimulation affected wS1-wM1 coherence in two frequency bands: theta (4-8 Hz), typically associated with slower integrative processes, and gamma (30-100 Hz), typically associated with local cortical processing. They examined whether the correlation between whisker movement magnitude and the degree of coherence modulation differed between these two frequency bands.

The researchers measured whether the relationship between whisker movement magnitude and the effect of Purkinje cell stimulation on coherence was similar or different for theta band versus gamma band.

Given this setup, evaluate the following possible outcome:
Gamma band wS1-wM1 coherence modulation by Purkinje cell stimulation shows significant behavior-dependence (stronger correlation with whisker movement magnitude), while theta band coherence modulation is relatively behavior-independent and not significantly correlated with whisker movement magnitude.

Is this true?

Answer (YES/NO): YES